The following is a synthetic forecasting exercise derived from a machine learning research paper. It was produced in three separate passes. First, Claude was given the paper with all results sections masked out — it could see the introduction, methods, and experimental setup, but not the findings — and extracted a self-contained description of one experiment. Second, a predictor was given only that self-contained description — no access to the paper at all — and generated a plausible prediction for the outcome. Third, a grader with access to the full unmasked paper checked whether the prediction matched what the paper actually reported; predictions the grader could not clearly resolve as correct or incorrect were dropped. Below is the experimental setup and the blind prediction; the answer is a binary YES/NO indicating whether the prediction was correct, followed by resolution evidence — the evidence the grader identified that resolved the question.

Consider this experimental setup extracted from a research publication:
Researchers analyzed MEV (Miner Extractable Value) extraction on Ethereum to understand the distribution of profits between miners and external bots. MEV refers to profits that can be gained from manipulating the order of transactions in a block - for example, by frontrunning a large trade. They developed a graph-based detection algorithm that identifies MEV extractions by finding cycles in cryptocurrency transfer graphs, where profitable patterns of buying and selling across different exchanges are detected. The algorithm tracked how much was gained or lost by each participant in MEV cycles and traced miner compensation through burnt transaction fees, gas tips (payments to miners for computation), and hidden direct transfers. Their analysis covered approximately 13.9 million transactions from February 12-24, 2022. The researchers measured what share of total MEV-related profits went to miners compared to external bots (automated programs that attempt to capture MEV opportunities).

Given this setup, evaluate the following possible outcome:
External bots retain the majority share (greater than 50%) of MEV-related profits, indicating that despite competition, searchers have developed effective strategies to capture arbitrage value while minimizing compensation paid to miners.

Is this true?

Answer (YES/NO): NO